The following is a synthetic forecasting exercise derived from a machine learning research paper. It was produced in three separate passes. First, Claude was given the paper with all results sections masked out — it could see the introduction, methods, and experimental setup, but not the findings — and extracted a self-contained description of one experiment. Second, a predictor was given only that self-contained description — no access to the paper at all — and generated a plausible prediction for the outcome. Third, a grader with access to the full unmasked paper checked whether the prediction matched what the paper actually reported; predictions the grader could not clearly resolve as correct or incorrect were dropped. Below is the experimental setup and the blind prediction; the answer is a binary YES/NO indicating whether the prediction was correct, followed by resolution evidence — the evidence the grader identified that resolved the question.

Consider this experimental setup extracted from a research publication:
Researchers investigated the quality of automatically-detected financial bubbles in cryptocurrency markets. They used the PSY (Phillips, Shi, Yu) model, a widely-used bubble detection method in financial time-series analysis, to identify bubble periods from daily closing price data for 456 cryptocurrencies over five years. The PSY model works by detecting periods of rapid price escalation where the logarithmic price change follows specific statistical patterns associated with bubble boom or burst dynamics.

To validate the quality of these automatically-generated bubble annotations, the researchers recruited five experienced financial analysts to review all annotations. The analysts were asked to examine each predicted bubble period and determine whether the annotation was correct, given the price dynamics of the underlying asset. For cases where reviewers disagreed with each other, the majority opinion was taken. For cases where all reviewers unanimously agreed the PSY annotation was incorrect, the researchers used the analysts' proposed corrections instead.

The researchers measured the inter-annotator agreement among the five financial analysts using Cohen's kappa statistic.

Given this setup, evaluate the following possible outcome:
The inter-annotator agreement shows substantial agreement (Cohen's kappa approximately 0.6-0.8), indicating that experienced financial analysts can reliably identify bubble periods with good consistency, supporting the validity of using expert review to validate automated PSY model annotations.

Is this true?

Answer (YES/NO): NO